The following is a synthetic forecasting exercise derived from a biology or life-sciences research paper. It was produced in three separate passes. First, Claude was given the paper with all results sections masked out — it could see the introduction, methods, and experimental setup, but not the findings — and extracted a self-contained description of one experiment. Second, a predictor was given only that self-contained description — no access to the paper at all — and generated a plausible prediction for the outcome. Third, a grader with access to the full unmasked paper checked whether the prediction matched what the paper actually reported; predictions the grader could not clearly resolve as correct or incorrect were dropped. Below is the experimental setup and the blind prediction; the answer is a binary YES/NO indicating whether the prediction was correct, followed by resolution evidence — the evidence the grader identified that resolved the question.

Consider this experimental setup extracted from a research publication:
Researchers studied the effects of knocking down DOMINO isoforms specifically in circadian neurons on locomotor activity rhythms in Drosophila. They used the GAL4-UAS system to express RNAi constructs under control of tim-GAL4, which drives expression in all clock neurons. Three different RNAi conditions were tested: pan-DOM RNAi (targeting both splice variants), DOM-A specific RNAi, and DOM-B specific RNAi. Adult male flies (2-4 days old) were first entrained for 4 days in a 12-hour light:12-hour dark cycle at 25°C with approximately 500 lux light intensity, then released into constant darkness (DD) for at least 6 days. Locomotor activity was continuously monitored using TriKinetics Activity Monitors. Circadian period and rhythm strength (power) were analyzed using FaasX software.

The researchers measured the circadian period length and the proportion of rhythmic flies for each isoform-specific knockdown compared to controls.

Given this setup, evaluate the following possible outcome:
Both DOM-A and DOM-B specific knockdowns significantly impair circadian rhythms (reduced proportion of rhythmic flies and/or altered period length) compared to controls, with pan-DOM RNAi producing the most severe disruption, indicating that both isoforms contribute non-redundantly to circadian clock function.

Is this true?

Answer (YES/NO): NO